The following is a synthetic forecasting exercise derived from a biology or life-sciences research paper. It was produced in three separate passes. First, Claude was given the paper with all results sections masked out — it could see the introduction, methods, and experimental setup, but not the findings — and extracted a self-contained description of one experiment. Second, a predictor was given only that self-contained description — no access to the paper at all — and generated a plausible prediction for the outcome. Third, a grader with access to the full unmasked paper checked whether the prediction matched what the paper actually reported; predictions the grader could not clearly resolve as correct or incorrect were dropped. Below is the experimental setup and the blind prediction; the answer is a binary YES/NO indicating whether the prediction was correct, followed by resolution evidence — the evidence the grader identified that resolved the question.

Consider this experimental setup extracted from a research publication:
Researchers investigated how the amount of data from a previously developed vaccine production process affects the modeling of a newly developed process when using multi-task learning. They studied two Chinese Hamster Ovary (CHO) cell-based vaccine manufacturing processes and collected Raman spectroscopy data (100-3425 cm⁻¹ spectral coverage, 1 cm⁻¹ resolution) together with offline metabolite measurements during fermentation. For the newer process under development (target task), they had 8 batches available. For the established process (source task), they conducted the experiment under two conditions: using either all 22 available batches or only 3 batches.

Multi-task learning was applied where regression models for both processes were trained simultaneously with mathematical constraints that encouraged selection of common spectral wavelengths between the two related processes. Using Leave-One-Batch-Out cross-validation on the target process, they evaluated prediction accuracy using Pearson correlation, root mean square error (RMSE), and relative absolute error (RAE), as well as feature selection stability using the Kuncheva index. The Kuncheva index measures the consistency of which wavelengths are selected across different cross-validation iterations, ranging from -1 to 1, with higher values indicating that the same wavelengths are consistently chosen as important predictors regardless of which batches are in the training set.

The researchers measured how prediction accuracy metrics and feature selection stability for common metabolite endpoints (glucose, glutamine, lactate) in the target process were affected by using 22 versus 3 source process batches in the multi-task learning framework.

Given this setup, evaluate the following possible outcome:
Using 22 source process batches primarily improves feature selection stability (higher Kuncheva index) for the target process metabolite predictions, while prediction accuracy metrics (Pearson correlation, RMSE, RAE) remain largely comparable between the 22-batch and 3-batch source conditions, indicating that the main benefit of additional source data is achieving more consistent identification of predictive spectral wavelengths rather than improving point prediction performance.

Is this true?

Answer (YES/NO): YES